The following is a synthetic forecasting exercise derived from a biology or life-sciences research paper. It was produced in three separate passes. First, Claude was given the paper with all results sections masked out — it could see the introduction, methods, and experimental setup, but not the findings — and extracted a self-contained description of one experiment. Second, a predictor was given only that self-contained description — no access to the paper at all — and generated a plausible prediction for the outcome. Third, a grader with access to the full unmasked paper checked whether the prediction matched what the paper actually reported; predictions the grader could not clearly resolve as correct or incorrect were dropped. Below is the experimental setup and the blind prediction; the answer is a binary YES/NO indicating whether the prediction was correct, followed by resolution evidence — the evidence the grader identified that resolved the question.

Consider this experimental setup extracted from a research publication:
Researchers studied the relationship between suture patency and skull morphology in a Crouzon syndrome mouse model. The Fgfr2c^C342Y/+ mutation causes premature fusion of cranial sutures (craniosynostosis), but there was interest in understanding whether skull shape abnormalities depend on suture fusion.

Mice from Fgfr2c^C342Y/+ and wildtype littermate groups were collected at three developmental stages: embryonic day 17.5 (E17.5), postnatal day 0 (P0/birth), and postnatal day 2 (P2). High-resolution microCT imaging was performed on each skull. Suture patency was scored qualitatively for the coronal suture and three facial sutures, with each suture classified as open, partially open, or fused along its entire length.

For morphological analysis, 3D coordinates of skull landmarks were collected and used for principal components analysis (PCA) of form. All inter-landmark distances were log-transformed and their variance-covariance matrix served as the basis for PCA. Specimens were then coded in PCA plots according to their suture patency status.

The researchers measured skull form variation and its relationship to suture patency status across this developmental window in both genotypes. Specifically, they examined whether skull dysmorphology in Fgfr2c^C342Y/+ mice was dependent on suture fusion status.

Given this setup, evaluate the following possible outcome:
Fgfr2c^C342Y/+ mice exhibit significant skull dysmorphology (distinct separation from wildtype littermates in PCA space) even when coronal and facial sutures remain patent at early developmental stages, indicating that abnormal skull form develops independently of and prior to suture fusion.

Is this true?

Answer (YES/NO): YES